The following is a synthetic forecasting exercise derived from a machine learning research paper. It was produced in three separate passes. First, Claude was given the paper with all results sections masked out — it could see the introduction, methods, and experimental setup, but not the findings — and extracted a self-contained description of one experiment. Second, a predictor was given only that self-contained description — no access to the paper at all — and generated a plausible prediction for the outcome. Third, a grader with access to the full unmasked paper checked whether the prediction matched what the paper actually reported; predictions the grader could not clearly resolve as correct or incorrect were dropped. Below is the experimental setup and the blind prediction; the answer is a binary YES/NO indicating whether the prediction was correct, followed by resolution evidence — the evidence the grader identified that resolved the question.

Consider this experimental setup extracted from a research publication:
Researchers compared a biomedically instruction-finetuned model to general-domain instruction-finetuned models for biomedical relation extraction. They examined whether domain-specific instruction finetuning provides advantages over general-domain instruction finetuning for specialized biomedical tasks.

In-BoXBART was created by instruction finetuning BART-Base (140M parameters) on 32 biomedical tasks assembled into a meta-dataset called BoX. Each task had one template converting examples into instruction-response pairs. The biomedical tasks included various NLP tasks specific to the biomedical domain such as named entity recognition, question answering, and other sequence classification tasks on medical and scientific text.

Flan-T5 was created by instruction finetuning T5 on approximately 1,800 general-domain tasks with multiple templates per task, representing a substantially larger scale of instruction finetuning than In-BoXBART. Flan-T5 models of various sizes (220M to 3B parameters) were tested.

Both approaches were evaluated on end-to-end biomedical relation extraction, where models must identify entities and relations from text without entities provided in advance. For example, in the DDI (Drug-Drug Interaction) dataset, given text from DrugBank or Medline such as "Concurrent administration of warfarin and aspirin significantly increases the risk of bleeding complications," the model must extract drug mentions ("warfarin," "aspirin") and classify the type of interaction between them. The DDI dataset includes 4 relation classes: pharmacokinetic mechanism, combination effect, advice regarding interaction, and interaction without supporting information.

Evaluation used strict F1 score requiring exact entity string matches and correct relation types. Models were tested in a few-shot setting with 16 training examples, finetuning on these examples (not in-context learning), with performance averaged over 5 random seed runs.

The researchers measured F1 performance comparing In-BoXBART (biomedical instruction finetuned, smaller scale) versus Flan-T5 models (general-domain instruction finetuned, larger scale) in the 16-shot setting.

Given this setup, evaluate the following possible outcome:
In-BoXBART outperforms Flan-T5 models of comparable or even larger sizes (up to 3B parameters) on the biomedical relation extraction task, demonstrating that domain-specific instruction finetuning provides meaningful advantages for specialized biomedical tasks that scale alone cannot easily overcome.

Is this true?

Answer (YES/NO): NO